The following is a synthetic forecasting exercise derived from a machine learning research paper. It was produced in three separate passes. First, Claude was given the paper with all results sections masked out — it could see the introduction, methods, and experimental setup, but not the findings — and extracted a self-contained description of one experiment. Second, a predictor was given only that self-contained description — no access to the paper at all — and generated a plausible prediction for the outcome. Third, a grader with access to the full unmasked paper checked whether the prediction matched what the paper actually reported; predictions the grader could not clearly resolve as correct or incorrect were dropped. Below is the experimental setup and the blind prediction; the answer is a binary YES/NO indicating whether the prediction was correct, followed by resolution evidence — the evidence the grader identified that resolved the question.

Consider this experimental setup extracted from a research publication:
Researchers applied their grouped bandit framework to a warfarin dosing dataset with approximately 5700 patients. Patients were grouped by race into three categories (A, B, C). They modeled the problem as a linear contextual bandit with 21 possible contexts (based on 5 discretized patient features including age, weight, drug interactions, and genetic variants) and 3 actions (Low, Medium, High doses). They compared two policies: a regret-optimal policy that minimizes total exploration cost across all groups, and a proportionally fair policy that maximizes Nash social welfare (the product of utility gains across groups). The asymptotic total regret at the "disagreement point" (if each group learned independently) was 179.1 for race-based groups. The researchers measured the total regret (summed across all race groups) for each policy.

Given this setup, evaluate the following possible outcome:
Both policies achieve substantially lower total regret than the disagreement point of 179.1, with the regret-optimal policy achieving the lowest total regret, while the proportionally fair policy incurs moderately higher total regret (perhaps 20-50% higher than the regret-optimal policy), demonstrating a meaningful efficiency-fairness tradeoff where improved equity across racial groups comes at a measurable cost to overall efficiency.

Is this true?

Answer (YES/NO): NO